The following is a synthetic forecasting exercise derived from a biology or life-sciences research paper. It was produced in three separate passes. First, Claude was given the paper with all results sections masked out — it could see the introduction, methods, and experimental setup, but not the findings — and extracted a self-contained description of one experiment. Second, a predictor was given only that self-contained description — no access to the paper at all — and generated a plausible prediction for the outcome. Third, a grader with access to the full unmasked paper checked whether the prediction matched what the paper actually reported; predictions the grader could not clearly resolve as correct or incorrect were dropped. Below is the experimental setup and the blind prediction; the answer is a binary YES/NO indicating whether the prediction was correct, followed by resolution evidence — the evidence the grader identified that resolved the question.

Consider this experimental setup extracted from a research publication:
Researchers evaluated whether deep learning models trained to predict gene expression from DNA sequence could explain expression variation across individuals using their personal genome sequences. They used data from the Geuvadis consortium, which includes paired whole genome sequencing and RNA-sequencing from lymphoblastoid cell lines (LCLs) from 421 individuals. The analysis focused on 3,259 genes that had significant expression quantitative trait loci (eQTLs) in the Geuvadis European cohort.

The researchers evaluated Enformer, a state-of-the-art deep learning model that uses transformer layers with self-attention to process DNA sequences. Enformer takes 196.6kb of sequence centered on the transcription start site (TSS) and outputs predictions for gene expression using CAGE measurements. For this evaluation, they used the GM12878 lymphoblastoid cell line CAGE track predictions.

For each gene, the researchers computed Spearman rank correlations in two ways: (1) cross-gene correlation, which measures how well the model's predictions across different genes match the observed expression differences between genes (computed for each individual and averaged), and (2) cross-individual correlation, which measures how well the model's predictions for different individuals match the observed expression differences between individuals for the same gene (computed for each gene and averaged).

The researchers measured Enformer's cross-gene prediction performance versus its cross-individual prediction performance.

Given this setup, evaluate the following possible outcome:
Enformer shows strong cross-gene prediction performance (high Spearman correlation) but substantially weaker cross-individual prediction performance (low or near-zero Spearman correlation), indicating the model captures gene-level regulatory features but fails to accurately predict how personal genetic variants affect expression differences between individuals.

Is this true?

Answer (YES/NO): YES